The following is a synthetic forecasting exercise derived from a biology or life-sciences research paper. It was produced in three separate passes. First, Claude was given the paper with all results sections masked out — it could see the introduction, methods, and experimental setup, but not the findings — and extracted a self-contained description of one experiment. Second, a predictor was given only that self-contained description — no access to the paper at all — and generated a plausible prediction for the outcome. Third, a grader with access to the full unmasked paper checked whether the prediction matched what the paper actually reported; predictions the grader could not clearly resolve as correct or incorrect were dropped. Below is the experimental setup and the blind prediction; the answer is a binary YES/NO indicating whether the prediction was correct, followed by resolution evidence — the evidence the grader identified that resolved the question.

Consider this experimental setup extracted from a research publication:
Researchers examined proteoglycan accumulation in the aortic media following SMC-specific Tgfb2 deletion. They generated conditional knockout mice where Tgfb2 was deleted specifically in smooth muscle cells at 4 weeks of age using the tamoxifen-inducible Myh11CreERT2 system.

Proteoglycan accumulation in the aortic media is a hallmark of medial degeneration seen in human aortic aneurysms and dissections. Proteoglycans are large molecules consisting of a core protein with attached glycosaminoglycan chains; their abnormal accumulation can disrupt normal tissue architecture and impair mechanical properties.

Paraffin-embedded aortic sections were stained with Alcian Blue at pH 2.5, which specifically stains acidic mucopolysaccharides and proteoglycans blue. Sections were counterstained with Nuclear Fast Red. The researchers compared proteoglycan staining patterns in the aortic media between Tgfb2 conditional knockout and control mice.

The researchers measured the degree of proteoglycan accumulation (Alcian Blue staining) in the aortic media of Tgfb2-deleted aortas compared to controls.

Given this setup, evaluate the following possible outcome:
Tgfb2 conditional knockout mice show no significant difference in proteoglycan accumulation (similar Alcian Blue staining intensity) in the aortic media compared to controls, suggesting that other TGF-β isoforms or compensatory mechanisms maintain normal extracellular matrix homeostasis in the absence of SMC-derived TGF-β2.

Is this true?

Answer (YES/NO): NO